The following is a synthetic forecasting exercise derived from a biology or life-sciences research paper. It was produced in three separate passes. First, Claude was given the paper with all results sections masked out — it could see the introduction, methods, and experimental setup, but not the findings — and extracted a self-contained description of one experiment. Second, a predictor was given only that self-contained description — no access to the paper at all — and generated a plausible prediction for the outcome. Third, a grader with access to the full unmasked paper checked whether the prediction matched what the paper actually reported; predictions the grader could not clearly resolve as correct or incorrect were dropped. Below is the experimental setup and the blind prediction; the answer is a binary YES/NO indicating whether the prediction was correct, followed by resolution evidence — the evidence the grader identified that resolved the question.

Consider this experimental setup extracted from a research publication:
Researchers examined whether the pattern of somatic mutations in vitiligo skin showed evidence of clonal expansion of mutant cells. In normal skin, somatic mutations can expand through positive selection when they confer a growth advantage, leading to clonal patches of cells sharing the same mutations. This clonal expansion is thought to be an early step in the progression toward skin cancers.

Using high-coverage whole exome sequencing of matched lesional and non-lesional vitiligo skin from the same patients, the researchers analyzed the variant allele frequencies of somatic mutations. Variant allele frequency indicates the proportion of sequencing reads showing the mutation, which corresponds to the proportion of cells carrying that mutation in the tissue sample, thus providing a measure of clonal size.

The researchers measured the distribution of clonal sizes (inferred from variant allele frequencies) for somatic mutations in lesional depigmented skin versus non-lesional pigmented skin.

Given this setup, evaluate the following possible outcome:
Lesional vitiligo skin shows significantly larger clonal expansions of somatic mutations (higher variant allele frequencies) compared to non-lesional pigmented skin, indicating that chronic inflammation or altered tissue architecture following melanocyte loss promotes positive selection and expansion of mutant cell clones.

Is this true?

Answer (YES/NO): NO